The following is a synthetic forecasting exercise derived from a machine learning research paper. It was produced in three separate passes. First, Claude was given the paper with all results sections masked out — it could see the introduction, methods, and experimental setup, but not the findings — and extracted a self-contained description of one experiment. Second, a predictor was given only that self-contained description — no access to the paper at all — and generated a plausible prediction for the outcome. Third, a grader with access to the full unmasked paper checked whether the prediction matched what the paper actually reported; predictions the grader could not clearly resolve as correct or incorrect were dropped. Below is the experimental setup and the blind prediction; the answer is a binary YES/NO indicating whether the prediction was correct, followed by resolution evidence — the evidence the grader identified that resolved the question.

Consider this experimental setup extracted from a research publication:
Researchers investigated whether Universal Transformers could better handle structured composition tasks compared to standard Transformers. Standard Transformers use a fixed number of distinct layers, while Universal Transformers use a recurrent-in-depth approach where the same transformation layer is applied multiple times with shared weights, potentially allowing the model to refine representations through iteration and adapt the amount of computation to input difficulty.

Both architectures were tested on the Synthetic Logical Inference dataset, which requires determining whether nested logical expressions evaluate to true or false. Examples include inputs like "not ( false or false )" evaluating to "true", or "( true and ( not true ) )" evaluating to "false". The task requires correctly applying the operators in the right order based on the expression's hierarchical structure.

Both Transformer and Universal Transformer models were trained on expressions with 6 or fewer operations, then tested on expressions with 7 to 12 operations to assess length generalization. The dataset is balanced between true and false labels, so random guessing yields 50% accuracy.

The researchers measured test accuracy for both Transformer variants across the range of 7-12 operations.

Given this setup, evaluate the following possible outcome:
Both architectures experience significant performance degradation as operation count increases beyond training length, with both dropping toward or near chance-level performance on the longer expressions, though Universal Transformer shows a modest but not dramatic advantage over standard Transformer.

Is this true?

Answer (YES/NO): NO